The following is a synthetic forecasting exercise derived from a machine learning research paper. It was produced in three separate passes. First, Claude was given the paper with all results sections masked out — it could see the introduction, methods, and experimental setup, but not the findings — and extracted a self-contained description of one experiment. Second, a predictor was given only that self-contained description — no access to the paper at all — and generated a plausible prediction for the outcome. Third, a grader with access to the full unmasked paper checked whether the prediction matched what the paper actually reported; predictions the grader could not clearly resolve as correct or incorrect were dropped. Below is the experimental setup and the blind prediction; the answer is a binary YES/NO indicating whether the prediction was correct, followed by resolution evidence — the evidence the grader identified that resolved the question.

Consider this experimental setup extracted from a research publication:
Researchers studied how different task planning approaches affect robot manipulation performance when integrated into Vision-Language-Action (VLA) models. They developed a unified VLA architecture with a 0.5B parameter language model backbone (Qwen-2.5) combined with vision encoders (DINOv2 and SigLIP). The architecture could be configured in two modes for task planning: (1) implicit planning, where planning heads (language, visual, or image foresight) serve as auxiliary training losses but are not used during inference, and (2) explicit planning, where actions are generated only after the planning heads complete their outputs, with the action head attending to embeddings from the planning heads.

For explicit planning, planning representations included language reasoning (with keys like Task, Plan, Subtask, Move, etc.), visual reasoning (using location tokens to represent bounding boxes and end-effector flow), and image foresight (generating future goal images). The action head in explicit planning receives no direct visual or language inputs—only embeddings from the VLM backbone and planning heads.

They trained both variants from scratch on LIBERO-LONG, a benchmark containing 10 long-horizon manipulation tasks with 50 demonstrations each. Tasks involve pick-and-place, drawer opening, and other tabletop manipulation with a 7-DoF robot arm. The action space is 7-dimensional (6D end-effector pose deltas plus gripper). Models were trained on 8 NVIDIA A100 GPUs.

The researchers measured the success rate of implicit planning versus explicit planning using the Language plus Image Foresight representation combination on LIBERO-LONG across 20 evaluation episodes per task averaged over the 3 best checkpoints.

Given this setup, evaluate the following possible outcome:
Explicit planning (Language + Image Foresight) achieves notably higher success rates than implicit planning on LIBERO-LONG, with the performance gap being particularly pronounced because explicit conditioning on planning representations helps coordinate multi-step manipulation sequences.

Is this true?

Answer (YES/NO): NO